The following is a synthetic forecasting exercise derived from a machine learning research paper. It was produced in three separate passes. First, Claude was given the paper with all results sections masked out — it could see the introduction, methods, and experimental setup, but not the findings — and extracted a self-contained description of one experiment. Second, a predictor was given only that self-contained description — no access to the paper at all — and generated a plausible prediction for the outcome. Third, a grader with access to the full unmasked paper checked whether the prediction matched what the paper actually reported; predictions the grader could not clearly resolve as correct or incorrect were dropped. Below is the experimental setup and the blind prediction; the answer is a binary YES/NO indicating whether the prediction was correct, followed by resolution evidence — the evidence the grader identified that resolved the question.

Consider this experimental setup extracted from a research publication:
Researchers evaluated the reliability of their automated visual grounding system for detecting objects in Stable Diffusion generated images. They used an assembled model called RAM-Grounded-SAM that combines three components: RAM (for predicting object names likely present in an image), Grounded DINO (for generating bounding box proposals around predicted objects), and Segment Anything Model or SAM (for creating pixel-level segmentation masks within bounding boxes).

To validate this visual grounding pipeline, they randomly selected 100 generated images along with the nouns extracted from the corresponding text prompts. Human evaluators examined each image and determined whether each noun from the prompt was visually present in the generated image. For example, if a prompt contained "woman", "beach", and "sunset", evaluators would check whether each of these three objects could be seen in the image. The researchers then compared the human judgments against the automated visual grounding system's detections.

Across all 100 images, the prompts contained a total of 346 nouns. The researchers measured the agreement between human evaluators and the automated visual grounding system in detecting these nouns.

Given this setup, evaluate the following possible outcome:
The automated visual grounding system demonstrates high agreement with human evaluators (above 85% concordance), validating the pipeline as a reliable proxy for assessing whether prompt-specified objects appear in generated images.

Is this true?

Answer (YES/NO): NO